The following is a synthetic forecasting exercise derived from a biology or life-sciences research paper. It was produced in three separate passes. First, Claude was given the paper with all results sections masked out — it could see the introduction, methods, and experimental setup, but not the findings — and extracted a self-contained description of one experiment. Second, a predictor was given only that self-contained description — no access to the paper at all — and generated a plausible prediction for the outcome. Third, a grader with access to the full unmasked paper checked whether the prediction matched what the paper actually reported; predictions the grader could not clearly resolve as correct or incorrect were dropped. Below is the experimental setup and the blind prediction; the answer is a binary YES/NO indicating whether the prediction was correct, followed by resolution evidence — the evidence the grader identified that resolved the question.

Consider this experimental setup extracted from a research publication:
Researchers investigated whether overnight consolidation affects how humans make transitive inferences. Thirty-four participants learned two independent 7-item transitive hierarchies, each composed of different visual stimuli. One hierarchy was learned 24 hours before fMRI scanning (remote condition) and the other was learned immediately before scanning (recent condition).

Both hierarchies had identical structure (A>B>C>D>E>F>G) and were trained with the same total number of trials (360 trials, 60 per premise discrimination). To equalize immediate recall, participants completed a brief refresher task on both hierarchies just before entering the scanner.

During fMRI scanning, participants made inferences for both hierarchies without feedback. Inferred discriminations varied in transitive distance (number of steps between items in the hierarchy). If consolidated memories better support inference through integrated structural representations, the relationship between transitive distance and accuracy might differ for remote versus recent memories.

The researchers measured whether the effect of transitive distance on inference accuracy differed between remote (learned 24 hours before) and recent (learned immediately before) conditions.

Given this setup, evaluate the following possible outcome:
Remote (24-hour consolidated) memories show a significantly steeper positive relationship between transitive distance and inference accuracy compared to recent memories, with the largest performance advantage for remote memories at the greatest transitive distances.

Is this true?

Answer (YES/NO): NO